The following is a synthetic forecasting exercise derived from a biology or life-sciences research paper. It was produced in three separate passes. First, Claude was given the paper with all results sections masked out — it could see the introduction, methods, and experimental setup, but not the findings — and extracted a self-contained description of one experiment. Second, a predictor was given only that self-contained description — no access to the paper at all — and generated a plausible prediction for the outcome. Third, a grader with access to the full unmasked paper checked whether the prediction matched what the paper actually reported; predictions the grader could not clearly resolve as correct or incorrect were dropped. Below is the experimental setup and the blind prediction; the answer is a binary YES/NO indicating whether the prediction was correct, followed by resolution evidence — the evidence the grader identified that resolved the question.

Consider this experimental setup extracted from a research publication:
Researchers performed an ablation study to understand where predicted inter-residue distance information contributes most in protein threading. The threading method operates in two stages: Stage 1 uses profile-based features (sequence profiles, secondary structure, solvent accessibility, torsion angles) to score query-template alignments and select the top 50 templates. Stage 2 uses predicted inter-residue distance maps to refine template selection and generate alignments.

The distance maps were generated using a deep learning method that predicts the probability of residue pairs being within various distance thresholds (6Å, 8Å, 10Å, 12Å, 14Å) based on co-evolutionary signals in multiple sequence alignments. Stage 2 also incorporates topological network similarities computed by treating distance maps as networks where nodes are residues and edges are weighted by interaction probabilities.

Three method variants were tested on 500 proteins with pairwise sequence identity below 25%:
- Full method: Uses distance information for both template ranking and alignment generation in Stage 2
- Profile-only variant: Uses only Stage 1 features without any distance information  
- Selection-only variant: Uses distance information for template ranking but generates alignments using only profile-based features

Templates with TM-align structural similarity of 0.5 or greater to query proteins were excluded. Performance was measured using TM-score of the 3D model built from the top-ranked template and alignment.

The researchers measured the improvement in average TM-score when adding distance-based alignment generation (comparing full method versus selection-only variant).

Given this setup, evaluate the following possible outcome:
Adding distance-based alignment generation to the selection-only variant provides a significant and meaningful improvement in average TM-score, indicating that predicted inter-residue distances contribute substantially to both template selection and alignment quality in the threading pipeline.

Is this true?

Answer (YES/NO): YES